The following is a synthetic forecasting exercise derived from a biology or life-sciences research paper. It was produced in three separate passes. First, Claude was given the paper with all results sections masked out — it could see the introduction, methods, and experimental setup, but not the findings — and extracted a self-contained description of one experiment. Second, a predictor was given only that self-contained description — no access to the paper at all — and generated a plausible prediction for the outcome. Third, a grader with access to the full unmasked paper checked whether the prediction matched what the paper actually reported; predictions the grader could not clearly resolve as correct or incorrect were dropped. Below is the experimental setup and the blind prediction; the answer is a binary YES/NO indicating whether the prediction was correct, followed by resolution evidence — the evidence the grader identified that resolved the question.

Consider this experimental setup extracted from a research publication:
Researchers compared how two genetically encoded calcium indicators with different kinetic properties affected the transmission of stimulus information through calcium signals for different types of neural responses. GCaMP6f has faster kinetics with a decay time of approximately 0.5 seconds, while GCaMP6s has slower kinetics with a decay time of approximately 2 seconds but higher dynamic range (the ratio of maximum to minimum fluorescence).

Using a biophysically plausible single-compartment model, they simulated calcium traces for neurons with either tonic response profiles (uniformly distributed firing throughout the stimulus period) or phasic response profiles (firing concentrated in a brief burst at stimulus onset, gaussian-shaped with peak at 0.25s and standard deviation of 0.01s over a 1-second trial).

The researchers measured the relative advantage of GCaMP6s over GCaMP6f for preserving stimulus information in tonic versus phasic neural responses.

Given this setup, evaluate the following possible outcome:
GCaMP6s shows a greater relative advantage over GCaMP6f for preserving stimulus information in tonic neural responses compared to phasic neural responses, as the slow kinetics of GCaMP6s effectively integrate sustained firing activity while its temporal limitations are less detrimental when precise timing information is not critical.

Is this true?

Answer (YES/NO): NO